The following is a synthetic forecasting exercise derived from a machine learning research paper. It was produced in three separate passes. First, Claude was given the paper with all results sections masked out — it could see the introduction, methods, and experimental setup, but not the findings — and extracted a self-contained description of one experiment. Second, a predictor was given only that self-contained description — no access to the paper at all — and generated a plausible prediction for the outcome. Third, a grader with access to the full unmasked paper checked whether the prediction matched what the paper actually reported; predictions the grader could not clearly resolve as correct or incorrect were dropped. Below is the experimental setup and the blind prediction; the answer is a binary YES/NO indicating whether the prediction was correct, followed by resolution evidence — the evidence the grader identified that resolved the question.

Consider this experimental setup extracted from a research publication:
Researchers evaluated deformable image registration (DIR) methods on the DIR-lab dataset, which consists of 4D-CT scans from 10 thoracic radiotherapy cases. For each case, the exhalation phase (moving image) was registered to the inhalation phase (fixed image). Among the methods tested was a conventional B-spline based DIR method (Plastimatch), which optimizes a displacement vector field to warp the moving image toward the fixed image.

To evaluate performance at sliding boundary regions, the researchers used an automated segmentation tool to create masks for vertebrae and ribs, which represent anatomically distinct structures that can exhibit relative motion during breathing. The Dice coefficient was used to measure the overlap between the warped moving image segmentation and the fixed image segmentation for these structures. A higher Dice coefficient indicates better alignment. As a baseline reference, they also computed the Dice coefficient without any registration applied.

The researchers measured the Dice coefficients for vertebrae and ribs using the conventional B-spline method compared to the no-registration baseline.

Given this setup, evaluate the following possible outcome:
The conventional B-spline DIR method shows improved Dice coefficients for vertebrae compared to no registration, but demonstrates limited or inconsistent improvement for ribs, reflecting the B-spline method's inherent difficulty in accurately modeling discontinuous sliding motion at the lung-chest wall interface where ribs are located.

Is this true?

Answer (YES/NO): NO